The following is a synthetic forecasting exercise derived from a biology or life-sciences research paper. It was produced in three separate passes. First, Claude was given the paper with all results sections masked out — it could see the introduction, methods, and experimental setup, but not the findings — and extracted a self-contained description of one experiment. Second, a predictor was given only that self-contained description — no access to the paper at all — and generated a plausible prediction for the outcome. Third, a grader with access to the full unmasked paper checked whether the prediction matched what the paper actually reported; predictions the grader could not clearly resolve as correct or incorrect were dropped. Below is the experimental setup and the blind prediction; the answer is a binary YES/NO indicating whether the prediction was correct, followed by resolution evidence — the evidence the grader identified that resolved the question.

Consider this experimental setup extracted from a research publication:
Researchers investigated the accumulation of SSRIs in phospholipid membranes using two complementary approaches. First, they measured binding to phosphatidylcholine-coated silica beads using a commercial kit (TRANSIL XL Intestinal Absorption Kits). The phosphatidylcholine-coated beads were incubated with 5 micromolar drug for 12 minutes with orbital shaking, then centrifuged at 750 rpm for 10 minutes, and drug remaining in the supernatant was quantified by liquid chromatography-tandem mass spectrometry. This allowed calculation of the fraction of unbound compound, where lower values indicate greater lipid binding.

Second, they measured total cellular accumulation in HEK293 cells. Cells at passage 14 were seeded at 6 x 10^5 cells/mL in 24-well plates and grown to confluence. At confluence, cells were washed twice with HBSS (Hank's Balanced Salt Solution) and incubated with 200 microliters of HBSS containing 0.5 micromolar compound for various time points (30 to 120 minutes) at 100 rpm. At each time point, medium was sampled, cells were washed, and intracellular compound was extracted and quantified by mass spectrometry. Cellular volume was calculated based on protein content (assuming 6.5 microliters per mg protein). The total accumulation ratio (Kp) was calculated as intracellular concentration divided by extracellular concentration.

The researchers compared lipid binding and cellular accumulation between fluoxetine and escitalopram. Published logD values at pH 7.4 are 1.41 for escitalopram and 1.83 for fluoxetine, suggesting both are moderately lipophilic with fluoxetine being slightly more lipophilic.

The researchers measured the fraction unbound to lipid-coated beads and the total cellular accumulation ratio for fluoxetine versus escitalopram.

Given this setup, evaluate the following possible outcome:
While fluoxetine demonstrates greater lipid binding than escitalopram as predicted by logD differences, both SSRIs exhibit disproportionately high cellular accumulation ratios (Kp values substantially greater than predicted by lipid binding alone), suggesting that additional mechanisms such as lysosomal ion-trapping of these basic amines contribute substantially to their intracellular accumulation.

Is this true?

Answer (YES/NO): NO